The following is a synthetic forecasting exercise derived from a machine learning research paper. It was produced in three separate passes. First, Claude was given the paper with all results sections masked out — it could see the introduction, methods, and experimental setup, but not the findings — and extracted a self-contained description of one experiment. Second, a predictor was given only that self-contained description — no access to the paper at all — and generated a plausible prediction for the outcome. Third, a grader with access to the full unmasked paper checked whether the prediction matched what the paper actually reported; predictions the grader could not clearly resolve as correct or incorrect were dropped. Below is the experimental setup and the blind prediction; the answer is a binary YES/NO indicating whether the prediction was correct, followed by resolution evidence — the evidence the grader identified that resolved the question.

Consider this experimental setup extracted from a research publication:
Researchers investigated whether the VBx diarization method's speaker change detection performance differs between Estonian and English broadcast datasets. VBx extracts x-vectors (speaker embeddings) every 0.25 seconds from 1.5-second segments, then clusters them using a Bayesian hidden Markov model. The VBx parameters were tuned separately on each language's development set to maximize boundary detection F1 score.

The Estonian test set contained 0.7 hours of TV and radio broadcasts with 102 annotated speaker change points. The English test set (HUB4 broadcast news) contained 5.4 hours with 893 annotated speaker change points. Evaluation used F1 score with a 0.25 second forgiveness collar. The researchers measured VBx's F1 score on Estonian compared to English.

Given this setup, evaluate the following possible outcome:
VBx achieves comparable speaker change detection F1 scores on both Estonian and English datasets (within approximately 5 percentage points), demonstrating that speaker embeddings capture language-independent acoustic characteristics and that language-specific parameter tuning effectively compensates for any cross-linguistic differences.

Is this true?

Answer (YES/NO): NO